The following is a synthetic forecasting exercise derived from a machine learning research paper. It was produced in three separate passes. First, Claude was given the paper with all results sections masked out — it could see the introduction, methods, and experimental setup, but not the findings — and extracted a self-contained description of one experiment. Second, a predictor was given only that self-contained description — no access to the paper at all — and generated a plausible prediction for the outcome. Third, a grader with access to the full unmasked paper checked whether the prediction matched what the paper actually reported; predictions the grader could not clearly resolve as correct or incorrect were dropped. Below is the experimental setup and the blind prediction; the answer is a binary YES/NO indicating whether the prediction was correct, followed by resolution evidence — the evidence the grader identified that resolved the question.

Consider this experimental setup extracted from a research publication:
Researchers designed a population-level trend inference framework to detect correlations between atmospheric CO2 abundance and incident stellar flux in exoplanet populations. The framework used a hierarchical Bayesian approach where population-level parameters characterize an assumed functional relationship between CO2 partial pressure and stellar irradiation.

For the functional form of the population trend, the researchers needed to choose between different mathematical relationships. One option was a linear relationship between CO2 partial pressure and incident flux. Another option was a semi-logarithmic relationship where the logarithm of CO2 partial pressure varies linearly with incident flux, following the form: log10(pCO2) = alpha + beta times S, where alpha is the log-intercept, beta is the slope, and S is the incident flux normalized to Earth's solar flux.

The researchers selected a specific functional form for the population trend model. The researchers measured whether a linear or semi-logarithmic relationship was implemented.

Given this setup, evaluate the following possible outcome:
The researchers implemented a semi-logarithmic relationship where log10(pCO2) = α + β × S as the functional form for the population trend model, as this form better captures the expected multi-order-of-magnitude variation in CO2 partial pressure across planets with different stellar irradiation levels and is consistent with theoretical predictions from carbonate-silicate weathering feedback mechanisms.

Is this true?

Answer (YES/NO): YES